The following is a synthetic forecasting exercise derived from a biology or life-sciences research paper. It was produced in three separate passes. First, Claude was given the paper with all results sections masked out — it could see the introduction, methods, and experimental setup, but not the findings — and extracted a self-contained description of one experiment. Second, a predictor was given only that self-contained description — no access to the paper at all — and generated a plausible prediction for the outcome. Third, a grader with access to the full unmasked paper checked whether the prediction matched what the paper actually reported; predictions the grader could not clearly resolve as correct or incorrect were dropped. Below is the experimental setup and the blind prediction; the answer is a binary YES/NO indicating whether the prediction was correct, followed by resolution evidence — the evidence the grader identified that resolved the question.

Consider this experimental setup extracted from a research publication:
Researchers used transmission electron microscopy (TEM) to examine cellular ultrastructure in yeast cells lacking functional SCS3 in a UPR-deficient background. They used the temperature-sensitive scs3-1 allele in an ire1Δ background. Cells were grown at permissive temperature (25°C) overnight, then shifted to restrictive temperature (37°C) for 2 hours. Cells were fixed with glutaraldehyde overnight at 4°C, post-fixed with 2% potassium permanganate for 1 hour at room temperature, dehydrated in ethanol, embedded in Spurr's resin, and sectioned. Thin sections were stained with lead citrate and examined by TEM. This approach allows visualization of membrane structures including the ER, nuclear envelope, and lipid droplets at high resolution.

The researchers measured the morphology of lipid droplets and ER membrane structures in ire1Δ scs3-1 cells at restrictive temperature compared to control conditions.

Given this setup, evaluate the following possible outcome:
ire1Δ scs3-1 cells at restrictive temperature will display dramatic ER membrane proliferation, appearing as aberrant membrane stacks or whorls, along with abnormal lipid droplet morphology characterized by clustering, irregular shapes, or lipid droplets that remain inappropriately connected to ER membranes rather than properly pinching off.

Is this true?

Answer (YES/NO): NO